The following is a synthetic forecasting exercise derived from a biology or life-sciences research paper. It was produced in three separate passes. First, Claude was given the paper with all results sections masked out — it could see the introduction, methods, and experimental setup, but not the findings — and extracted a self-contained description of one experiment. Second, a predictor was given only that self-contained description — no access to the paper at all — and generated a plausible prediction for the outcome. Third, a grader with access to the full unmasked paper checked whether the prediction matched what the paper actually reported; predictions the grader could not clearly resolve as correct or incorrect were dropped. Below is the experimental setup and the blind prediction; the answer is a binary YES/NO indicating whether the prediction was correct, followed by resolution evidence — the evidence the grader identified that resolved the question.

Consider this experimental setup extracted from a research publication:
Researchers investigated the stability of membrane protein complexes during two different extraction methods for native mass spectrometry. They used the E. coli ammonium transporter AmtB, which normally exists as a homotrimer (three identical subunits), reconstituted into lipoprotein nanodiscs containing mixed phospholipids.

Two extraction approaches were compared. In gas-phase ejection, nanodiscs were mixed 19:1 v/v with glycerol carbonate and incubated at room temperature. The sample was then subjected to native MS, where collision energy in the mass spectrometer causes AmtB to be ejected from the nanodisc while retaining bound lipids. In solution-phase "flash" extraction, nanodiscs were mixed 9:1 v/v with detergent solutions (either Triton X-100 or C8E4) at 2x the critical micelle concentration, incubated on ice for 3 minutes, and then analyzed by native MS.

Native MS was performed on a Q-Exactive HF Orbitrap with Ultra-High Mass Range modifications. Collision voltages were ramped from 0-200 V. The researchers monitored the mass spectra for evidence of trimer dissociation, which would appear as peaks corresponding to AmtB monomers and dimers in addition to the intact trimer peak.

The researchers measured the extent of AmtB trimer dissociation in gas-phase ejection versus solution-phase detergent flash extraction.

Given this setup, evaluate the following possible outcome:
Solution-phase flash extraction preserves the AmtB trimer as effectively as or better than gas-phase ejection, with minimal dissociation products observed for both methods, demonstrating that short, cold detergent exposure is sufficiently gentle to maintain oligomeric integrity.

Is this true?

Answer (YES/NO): NO